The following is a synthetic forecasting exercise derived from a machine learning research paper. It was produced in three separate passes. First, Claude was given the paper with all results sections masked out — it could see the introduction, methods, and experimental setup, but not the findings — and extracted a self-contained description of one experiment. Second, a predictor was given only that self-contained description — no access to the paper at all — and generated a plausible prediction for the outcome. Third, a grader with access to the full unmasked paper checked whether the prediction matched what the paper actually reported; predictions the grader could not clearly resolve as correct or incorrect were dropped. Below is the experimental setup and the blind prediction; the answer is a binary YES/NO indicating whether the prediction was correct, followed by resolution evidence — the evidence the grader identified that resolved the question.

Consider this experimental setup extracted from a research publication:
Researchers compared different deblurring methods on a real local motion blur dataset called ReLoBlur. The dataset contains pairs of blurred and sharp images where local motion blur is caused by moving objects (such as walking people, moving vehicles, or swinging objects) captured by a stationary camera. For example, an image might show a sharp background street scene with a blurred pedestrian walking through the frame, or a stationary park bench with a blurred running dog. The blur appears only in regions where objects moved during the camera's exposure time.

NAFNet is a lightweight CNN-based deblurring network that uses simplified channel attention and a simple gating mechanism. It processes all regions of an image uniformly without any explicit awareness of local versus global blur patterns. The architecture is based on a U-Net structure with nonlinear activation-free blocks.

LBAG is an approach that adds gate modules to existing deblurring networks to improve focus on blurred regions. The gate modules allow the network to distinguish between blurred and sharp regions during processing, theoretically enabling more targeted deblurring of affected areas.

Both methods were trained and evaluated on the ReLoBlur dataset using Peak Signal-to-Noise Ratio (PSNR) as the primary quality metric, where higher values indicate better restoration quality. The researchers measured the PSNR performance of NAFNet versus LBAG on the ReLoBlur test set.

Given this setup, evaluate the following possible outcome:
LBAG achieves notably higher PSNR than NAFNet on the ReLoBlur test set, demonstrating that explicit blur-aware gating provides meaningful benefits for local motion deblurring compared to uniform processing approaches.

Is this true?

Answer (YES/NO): NO